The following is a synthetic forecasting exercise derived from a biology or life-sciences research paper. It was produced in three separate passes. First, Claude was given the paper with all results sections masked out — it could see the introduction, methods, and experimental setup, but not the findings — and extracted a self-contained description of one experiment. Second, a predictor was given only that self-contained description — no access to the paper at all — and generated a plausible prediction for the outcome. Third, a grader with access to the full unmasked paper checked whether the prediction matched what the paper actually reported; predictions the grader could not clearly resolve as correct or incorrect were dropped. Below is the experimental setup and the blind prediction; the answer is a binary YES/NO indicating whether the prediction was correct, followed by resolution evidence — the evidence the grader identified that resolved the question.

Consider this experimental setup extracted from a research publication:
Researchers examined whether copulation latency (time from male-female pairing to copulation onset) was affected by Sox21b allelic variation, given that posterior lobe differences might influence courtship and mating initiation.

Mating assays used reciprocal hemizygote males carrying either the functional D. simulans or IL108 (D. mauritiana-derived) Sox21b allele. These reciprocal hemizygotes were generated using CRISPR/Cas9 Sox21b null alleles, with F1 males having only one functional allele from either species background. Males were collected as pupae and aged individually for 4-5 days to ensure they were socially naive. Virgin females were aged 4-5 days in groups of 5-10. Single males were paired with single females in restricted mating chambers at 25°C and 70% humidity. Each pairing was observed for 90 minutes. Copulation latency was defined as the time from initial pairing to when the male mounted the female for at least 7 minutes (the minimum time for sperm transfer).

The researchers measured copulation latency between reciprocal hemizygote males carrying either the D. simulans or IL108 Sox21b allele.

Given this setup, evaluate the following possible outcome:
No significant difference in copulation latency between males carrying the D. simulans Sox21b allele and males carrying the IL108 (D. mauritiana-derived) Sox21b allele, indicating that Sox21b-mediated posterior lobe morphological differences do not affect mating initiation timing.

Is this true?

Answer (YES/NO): YES